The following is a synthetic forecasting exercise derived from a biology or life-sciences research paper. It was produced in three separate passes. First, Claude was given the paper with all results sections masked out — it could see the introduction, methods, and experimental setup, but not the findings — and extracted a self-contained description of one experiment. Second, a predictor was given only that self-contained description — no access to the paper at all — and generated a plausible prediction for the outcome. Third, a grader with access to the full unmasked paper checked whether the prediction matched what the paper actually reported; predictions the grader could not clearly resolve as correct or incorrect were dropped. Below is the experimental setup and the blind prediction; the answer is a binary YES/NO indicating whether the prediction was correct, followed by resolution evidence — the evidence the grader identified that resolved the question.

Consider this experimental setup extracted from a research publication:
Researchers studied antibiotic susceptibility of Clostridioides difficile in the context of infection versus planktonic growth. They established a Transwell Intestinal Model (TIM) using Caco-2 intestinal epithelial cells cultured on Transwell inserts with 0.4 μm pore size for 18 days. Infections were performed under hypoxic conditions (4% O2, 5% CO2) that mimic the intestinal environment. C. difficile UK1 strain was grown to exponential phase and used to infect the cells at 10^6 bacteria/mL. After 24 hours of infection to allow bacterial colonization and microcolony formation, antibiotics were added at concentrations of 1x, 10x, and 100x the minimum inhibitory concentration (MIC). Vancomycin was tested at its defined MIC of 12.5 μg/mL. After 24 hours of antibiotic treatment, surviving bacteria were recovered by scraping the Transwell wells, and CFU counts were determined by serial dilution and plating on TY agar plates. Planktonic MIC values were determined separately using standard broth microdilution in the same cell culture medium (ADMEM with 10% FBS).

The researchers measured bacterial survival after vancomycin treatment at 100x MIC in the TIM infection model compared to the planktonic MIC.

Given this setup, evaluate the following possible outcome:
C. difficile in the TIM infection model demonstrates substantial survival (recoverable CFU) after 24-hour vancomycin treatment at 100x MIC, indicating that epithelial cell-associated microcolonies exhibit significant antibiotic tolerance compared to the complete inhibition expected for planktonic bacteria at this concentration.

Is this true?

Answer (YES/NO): YES